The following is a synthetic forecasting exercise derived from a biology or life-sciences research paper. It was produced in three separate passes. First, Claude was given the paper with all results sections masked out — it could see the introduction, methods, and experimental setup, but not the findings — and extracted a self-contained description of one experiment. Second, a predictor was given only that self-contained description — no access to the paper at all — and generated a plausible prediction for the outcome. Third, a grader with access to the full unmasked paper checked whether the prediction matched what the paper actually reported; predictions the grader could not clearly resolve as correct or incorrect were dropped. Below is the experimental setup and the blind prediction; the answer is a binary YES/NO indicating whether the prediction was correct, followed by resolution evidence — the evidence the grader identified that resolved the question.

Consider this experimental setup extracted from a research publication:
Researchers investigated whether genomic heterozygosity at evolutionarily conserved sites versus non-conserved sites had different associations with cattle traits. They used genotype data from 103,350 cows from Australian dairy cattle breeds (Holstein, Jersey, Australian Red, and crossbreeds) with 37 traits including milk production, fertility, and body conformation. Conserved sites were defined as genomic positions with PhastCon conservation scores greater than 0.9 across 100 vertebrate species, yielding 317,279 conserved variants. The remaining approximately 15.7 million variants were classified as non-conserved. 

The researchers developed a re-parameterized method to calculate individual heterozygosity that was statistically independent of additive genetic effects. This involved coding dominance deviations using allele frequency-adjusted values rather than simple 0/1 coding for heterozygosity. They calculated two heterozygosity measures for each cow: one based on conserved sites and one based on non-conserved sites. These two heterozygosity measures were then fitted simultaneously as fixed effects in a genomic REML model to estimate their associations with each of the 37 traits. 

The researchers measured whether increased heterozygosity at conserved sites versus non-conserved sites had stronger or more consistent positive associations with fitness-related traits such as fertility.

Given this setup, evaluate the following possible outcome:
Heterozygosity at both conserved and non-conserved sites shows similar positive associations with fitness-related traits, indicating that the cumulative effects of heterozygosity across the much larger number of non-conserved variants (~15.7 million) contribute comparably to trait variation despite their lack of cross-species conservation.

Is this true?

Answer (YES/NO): NO